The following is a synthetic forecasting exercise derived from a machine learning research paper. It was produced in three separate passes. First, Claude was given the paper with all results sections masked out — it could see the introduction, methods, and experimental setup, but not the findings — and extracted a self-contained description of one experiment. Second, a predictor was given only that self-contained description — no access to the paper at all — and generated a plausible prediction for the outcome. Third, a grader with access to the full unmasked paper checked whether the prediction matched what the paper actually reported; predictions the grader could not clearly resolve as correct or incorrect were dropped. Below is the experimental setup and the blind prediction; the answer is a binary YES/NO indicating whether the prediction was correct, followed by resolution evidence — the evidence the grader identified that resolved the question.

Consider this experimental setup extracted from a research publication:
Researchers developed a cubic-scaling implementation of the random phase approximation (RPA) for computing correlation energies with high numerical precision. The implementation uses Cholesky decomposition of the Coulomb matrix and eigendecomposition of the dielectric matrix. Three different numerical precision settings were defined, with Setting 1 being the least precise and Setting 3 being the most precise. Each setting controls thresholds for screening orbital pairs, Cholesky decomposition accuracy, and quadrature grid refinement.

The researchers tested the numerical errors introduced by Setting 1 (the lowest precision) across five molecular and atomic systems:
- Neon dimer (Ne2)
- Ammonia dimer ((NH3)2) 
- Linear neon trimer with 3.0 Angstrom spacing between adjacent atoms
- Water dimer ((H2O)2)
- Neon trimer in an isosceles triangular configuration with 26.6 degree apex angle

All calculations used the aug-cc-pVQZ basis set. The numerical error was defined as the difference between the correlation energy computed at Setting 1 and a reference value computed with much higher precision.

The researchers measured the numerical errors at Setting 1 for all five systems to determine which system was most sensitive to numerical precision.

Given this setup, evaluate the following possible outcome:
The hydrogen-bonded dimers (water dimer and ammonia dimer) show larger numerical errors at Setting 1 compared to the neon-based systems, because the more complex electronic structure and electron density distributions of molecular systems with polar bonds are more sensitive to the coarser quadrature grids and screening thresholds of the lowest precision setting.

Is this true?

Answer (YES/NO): NO